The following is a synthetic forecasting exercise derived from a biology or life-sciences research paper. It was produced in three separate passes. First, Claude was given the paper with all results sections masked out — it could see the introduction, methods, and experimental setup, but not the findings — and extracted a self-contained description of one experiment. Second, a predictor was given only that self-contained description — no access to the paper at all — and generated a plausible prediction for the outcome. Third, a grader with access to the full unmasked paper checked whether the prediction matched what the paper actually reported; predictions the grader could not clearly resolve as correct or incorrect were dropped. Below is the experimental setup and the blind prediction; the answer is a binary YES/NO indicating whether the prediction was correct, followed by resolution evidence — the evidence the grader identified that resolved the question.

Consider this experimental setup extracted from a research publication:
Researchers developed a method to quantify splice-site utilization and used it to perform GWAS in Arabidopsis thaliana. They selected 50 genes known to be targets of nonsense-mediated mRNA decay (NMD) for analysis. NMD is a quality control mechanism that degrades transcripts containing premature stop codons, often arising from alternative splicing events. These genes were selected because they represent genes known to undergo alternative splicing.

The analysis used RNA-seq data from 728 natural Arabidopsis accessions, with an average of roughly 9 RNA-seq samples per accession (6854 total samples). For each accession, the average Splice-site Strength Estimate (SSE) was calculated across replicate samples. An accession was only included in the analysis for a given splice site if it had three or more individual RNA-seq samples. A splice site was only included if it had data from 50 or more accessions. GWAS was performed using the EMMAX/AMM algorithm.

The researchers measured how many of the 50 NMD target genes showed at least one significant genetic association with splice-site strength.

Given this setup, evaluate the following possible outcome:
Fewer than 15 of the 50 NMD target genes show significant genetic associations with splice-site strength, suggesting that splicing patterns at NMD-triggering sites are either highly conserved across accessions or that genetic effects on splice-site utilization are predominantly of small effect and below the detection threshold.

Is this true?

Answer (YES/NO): NO